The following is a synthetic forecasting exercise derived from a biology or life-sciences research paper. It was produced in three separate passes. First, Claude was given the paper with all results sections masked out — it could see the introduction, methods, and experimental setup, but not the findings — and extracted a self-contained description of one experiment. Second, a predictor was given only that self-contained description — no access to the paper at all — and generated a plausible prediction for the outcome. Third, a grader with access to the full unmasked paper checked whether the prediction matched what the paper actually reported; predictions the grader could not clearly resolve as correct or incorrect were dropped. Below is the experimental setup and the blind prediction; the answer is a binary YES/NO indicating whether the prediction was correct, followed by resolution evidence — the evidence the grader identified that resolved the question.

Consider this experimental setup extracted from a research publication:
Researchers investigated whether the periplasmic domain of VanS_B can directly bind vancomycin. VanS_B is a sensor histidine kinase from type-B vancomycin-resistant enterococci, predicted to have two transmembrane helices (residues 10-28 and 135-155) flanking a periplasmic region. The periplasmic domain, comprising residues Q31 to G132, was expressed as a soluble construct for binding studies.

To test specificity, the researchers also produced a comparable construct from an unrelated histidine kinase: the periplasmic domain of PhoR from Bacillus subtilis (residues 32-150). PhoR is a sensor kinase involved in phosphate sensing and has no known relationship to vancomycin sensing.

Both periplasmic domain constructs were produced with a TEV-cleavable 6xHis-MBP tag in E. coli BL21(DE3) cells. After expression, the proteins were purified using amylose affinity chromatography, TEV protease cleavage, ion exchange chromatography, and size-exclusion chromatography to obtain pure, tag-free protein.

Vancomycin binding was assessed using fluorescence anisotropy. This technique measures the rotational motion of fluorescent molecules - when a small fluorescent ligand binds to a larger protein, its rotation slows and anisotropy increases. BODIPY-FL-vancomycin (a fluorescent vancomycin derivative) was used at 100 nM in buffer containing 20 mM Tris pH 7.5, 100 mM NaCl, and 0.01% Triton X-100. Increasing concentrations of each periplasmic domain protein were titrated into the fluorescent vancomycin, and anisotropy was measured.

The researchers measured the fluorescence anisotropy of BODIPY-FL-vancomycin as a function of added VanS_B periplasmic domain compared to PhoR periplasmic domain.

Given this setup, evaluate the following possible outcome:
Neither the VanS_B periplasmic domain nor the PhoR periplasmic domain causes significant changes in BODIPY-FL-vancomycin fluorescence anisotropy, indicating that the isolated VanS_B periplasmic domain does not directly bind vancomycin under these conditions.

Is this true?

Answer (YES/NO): NO